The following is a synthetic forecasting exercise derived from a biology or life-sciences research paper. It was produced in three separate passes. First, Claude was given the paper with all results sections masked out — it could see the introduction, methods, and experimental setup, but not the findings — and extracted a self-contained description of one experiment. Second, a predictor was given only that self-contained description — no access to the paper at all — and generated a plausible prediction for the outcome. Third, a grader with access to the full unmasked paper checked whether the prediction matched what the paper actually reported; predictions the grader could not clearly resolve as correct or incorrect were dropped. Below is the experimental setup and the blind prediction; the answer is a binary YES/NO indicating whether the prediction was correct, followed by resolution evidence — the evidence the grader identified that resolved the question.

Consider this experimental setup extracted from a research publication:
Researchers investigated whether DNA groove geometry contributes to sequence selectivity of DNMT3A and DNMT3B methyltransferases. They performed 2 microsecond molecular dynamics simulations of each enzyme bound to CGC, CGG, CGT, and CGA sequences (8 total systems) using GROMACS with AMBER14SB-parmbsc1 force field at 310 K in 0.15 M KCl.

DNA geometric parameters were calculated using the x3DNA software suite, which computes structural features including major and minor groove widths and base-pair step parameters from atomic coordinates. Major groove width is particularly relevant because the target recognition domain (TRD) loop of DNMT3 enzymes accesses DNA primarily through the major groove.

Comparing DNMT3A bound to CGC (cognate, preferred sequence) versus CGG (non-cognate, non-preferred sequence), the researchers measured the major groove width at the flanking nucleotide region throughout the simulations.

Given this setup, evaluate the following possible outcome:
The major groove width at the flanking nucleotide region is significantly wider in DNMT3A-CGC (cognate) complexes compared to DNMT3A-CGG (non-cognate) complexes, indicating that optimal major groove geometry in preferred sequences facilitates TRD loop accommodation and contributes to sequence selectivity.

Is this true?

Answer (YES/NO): NO